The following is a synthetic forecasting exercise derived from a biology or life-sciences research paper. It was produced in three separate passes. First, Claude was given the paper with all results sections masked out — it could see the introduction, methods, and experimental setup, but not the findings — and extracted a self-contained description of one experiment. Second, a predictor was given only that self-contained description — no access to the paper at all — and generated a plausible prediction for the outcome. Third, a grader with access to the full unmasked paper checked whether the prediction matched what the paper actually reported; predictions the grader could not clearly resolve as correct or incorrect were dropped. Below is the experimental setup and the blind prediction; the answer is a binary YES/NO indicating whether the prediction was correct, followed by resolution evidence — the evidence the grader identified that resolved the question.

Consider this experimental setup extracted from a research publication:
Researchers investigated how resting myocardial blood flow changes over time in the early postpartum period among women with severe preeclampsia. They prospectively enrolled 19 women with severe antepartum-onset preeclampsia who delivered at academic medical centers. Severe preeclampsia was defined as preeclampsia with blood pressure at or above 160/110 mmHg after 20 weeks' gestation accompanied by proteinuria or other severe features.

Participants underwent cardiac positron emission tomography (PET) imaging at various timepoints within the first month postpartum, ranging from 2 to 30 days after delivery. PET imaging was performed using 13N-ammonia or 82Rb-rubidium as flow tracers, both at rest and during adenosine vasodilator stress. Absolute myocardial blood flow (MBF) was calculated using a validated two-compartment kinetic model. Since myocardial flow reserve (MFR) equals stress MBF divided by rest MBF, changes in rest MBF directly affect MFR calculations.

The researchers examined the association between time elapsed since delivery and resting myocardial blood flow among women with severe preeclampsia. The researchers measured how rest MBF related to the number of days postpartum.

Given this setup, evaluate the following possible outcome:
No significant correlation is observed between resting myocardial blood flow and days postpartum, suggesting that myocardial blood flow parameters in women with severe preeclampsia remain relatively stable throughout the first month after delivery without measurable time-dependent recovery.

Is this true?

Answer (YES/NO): NO